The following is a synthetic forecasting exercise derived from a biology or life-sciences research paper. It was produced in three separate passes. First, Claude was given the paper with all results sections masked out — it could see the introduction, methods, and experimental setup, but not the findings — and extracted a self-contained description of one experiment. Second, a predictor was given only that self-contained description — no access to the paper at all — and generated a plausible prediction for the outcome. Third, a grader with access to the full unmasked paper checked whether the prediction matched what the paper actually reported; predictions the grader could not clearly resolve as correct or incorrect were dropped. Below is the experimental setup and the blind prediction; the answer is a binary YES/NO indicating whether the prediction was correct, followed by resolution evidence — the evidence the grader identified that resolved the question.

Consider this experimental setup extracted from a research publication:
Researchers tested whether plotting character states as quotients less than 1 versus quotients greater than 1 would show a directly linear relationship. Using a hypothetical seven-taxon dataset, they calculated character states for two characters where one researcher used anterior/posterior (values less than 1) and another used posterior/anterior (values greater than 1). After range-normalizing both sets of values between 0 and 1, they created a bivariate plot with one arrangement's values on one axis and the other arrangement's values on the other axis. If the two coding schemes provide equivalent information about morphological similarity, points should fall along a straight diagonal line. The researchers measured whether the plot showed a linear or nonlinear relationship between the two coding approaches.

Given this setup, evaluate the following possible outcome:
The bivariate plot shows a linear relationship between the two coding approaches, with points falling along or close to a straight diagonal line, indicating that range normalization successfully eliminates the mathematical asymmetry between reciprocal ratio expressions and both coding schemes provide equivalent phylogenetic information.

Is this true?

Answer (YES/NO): NO